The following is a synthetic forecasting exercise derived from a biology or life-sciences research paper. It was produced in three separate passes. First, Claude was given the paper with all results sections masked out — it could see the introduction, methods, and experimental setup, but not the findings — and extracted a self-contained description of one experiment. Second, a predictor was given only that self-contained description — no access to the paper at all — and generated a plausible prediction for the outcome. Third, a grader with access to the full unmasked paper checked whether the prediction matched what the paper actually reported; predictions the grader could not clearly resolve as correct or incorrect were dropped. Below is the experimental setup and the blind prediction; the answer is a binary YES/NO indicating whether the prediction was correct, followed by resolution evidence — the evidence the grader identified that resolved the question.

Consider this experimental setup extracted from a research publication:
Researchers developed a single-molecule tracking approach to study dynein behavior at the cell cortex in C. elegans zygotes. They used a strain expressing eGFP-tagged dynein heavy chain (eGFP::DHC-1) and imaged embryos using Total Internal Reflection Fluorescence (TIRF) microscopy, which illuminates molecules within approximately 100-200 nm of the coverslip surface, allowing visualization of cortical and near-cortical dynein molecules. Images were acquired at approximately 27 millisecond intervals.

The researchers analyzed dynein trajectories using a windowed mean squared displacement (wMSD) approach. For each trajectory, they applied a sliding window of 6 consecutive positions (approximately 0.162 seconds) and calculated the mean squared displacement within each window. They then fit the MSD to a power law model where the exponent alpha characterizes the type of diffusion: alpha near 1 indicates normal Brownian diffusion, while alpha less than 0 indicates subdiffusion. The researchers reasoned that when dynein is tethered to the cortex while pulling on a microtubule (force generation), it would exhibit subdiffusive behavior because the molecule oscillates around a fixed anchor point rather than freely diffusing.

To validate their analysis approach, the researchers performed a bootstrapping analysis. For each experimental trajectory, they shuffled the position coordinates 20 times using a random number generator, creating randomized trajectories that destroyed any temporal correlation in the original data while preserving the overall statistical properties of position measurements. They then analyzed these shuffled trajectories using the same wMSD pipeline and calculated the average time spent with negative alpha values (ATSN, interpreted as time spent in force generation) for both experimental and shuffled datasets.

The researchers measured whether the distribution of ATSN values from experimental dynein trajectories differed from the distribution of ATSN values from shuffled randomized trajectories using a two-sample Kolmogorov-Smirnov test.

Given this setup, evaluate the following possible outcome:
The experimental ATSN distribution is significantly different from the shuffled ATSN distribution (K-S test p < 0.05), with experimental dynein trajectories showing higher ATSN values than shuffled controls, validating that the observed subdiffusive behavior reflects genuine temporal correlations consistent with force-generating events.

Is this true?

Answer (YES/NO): YES